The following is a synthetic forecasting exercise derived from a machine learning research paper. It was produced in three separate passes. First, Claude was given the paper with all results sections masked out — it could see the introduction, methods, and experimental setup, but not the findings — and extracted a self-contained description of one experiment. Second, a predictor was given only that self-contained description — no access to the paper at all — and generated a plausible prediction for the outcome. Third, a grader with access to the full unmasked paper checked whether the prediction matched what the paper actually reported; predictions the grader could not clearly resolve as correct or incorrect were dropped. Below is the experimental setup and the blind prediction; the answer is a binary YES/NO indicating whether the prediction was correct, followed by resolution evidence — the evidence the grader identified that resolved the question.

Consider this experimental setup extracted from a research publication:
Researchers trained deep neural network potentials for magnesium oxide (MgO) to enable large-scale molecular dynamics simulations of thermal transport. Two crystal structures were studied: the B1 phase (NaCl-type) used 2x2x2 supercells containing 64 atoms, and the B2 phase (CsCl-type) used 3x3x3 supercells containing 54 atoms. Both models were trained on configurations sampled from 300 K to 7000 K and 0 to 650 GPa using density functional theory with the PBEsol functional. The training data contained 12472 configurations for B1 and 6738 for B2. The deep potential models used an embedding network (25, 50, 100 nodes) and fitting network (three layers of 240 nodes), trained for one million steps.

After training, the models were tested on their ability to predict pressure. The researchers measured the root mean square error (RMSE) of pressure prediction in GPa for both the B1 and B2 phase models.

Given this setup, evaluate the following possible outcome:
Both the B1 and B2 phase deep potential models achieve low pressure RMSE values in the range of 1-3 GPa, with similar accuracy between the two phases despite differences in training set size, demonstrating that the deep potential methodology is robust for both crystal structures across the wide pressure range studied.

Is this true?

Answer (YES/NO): NO